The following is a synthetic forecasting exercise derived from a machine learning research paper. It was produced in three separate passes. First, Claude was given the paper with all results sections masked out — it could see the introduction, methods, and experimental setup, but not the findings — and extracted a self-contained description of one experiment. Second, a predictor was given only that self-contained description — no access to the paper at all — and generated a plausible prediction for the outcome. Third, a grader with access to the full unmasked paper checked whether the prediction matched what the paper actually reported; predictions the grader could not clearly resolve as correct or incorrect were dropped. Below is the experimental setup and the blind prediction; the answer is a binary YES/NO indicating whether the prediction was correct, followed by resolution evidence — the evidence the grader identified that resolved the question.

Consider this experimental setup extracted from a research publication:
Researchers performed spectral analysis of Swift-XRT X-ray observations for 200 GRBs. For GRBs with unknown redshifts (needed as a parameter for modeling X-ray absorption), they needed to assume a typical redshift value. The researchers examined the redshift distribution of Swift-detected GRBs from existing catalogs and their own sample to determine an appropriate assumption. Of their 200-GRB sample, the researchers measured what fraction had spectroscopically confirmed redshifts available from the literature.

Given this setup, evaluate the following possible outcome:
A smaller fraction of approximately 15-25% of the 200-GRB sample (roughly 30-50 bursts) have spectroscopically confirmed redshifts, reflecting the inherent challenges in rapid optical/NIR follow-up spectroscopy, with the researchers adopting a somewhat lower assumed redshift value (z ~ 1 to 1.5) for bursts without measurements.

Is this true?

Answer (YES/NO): NO